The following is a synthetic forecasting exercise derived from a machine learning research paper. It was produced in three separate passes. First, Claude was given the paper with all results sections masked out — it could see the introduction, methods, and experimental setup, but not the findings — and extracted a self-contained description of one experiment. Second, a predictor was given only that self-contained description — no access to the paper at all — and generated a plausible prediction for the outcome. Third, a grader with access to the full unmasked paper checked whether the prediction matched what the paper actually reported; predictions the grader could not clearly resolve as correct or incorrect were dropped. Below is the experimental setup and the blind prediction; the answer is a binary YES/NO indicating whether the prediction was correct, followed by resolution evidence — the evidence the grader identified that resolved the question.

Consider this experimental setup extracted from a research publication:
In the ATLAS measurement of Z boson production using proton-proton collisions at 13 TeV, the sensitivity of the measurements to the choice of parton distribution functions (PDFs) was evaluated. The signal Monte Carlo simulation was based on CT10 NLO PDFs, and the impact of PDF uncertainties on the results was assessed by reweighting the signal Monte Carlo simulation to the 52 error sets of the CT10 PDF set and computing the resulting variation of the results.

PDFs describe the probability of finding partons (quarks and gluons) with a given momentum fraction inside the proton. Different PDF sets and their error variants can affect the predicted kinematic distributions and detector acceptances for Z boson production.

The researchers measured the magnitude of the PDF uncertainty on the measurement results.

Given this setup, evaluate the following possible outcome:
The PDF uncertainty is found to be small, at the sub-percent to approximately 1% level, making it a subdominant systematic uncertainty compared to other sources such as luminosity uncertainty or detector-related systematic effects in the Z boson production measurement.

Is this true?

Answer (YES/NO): YES